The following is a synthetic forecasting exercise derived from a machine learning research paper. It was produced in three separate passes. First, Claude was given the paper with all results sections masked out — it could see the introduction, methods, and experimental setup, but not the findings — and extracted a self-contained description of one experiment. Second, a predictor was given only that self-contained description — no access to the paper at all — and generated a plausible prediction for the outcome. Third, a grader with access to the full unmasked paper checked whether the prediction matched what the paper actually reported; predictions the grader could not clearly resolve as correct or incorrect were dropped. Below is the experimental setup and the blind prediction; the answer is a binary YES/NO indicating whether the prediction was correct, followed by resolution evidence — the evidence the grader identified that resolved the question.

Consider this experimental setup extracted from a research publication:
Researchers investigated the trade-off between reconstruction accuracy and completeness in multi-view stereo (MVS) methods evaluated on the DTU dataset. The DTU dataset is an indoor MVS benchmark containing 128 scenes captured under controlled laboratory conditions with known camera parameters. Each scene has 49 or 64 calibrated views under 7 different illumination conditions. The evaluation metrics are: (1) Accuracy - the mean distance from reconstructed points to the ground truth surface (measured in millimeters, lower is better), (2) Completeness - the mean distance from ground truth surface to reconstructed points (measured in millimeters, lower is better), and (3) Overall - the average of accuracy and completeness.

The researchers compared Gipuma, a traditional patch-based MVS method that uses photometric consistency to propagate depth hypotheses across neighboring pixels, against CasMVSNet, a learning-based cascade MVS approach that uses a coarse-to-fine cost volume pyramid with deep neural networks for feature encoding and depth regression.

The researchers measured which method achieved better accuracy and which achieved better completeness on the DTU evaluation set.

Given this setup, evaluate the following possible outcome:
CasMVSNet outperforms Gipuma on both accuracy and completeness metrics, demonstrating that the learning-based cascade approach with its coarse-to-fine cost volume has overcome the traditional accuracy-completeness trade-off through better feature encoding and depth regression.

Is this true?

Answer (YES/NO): NO